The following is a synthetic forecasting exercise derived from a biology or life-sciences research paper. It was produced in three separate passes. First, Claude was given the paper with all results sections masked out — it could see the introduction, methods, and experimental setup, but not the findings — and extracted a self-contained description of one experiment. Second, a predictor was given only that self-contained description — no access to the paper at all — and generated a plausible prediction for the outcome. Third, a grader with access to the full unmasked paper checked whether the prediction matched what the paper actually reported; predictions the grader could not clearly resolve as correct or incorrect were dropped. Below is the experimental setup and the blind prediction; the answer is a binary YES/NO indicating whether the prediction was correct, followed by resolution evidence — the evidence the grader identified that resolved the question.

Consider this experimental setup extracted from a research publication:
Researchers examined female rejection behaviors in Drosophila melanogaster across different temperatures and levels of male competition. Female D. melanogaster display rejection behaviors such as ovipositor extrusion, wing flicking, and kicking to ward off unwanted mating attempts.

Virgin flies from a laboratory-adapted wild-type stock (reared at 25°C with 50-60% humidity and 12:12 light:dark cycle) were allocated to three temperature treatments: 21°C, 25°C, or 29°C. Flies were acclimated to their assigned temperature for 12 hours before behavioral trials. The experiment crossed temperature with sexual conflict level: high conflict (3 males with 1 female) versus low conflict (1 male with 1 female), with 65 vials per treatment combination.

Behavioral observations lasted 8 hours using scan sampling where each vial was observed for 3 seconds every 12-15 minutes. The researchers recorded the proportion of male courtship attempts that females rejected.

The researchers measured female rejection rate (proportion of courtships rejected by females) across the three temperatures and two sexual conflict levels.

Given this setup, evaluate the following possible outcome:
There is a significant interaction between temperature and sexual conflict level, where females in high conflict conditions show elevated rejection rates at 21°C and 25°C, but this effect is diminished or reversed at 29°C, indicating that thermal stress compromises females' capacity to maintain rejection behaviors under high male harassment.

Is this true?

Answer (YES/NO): NO